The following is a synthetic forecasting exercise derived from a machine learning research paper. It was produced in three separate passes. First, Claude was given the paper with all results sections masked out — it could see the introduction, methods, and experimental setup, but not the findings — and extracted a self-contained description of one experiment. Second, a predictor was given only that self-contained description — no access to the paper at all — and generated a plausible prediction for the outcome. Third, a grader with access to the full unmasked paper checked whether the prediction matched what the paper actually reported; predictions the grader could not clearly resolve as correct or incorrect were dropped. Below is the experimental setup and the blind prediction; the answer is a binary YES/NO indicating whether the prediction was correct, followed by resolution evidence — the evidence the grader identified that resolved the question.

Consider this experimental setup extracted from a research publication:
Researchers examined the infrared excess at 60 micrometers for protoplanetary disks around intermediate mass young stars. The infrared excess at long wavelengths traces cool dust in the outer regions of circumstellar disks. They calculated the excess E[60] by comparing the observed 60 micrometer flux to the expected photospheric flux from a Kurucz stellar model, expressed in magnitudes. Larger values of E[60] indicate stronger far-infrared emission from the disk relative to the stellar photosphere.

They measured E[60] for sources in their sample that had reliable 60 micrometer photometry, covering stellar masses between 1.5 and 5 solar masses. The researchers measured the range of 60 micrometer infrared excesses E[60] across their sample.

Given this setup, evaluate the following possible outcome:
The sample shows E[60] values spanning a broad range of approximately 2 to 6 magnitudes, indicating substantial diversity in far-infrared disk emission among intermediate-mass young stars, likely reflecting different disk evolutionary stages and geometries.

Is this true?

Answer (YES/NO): NO